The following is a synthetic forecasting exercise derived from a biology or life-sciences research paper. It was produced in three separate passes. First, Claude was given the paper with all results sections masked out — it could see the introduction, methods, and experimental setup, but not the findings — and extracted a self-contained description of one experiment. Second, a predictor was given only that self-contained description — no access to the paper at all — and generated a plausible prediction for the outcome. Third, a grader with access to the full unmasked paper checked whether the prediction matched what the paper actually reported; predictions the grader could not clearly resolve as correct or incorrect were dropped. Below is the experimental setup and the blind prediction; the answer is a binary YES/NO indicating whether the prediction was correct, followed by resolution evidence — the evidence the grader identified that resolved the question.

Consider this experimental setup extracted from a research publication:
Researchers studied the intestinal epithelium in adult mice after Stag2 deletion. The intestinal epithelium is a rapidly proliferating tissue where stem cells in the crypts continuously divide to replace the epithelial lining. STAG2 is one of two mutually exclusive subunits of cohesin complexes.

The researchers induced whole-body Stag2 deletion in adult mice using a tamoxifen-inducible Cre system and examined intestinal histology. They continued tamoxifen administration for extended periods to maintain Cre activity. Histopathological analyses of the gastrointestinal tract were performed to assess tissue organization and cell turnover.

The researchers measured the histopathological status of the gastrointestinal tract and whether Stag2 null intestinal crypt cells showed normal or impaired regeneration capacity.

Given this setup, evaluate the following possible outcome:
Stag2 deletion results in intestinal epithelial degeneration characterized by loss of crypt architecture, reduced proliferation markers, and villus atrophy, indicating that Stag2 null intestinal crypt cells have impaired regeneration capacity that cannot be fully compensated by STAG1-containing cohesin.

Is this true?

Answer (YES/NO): YES